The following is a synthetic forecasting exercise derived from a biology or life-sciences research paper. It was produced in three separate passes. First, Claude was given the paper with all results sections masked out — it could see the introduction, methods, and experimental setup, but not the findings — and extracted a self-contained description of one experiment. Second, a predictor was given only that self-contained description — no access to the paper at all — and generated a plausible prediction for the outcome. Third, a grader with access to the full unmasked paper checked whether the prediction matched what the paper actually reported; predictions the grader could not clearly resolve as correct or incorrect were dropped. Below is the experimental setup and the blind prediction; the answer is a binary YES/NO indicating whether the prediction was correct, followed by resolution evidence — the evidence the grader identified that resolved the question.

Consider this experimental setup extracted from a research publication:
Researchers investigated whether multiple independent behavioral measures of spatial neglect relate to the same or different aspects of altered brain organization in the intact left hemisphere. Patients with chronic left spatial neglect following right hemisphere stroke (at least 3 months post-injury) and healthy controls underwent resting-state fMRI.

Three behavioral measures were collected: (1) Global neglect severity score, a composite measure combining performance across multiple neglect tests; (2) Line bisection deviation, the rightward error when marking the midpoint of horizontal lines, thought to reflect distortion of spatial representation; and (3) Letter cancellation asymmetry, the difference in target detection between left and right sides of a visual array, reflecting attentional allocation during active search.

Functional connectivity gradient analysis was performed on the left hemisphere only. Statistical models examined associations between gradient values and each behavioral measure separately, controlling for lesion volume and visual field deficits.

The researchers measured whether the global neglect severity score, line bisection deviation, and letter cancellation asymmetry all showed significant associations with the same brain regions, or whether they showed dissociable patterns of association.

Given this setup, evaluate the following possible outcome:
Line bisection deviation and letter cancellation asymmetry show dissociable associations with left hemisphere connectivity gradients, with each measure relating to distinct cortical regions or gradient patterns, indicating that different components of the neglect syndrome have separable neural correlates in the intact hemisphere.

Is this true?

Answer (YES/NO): NO